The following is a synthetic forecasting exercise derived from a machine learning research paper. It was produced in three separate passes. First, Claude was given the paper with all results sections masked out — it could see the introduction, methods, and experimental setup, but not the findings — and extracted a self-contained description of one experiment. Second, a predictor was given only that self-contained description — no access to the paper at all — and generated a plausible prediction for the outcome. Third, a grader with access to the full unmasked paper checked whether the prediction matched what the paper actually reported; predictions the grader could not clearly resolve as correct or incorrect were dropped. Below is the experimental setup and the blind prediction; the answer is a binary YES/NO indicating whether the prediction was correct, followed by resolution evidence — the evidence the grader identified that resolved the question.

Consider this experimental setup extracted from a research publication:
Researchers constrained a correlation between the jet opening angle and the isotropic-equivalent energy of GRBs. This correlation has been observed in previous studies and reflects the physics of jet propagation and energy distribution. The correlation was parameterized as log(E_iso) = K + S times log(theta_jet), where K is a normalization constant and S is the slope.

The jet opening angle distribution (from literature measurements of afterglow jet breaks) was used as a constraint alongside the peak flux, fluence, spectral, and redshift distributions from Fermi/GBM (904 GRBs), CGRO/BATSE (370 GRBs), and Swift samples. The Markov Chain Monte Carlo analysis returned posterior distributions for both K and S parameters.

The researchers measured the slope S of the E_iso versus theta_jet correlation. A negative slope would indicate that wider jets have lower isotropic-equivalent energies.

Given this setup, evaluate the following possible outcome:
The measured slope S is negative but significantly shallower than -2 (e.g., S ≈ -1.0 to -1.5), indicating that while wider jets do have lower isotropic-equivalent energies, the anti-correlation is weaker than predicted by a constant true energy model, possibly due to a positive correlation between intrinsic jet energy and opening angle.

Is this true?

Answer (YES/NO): NO